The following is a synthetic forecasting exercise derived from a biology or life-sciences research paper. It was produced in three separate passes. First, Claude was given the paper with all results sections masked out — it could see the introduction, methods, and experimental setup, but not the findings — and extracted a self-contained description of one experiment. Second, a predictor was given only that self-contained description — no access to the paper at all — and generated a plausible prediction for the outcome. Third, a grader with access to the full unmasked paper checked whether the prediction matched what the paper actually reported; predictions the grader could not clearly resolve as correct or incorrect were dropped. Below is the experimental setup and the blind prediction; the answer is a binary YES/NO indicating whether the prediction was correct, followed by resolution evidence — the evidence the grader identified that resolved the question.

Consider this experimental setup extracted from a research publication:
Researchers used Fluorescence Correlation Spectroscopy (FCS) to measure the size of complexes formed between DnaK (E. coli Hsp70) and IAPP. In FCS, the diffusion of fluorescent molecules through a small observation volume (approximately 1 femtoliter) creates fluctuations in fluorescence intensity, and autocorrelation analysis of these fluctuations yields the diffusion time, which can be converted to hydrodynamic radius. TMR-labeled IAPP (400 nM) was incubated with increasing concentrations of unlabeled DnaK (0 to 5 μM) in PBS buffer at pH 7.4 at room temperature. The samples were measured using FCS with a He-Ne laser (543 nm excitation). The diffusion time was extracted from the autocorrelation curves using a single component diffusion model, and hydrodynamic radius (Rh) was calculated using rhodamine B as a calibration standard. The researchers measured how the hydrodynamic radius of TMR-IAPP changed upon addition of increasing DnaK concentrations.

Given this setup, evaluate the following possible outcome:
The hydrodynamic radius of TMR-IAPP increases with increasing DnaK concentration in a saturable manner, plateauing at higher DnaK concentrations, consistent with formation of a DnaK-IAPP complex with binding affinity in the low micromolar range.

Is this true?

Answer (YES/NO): NO